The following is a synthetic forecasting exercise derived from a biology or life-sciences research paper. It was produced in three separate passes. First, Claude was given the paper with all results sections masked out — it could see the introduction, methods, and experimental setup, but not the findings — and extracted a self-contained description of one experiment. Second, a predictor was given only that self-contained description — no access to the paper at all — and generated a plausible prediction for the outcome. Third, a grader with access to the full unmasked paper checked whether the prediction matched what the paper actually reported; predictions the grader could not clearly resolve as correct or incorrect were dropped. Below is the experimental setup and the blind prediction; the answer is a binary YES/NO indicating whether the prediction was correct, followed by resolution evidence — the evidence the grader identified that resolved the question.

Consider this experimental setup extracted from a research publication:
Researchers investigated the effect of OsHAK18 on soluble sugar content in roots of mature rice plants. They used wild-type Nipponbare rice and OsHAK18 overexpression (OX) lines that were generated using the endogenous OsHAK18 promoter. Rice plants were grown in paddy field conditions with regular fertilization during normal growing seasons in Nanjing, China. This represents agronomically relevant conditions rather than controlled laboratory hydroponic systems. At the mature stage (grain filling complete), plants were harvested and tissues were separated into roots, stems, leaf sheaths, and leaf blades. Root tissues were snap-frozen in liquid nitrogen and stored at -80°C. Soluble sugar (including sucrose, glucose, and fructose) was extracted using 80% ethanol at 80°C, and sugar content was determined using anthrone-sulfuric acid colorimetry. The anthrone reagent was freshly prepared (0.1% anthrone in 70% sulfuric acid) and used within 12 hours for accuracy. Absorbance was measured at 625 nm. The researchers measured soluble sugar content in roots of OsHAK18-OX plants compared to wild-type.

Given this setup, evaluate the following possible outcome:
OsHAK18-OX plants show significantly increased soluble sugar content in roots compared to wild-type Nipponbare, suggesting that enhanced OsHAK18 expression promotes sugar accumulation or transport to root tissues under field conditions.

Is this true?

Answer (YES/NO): YES